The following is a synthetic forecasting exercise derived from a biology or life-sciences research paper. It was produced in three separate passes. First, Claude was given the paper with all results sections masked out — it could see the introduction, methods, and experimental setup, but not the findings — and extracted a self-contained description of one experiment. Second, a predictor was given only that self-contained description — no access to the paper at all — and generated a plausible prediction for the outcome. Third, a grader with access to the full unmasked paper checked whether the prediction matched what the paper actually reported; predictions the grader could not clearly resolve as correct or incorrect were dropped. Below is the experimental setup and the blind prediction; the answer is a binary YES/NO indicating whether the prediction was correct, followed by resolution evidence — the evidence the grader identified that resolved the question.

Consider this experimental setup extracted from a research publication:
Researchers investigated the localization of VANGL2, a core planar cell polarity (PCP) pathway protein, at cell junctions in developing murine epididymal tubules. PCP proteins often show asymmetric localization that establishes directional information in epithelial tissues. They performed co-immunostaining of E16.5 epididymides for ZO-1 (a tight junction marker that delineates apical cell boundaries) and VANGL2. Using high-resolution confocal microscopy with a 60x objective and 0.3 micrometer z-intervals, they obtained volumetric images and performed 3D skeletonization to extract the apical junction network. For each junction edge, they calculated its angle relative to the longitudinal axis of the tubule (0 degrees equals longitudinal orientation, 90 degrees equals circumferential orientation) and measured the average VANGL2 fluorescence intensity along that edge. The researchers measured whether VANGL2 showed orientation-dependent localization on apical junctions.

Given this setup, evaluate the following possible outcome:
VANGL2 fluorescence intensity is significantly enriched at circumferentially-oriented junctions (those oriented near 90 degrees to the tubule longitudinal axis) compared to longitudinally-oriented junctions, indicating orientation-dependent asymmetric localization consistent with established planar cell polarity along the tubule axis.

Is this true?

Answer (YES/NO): YES